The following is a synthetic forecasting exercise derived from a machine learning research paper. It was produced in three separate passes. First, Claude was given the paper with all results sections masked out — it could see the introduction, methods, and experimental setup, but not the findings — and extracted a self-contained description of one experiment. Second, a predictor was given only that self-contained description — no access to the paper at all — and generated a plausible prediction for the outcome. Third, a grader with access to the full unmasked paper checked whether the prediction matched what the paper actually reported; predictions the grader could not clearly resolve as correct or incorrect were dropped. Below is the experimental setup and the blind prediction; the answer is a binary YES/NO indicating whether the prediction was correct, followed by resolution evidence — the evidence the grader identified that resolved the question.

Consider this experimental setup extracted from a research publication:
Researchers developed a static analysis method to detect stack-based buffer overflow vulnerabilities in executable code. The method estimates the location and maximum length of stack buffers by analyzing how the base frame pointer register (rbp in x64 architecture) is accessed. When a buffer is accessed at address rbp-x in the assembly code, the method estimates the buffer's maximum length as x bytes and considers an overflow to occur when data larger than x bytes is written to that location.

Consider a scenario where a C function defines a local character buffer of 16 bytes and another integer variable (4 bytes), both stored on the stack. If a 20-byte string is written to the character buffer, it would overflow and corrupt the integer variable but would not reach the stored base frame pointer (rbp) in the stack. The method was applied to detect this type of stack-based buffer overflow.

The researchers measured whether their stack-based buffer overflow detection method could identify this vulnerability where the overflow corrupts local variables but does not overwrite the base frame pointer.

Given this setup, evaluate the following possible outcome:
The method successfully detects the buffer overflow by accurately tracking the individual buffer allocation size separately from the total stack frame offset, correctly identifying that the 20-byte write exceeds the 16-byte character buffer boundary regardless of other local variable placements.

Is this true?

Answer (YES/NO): NO